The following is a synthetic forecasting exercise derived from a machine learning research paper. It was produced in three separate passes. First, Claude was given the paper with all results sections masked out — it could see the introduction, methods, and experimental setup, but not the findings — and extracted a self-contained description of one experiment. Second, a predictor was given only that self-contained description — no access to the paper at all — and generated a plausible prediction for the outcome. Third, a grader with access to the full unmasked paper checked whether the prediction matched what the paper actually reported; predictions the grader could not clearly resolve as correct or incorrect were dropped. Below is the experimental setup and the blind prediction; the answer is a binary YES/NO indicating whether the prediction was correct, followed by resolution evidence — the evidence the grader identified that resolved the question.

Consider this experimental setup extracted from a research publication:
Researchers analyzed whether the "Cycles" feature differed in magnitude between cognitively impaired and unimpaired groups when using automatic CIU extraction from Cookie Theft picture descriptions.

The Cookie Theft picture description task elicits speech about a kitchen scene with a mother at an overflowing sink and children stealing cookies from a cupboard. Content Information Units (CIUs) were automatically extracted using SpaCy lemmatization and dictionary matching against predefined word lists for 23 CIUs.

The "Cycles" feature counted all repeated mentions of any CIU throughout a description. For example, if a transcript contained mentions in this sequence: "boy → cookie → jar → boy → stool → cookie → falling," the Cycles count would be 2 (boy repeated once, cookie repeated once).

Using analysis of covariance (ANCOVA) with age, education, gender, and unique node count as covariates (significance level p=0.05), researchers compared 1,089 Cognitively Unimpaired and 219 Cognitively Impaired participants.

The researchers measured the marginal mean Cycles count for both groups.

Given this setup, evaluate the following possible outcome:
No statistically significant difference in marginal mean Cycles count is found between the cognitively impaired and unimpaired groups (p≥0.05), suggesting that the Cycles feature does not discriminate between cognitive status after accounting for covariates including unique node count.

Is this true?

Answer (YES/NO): NO